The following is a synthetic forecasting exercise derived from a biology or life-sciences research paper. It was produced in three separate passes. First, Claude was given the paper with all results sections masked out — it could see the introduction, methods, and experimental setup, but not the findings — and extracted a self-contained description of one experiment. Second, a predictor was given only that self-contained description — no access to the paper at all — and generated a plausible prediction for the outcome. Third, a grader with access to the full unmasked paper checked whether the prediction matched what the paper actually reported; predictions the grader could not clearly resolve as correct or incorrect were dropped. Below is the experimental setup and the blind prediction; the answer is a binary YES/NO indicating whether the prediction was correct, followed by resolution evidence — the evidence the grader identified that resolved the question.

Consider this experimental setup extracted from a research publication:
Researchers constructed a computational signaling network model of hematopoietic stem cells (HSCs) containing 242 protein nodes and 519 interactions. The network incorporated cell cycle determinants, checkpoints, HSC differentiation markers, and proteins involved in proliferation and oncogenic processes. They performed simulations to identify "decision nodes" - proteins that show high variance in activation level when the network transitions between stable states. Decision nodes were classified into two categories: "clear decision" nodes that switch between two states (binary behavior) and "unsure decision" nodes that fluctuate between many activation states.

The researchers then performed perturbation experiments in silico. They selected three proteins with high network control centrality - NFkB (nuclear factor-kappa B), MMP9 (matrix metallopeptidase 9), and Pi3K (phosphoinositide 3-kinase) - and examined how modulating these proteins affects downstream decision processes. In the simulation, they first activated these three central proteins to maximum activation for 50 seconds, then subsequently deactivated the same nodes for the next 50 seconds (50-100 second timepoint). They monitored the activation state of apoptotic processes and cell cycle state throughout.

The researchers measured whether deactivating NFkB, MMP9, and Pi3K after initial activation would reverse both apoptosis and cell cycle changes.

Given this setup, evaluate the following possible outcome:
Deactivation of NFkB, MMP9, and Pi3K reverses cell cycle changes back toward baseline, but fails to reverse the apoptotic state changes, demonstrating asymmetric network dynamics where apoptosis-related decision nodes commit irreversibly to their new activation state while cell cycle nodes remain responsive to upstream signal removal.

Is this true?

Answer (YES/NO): NO